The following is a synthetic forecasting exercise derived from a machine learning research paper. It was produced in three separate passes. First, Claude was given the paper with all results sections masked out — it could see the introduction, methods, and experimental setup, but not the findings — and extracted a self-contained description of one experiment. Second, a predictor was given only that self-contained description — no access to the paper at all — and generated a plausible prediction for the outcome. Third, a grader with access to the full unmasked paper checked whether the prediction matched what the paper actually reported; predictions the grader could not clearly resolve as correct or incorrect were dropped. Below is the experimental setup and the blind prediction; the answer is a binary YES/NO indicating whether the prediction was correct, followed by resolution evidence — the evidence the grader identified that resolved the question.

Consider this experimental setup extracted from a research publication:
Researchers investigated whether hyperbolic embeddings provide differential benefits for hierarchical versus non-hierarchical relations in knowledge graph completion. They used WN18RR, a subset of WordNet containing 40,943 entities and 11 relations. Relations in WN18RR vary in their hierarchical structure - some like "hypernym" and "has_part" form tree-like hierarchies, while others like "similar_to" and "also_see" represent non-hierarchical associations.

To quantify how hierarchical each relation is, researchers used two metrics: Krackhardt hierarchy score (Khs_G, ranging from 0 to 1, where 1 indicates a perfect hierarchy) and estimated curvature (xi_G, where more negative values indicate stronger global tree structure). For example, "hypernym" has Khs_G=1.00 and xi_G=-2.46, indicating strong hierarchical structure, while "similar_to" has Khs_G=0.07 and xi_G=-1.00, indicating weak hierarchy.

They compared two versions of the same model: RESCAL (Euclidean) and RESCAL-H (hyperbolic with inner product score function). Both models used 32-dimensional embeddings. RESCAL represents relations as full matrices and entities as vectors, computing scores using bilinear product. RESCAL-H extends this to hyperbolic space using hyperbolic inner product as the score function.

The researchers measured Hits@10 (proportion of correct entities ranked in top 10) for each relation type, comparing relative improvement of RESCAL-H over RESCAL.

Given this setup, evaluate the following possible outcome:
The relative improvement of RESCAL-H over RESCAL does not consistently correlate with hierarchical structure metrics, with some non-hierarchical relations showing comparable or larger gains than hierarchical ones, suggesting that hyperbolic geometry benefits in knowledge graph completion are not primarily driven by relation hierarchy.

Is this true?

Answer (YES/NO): NO